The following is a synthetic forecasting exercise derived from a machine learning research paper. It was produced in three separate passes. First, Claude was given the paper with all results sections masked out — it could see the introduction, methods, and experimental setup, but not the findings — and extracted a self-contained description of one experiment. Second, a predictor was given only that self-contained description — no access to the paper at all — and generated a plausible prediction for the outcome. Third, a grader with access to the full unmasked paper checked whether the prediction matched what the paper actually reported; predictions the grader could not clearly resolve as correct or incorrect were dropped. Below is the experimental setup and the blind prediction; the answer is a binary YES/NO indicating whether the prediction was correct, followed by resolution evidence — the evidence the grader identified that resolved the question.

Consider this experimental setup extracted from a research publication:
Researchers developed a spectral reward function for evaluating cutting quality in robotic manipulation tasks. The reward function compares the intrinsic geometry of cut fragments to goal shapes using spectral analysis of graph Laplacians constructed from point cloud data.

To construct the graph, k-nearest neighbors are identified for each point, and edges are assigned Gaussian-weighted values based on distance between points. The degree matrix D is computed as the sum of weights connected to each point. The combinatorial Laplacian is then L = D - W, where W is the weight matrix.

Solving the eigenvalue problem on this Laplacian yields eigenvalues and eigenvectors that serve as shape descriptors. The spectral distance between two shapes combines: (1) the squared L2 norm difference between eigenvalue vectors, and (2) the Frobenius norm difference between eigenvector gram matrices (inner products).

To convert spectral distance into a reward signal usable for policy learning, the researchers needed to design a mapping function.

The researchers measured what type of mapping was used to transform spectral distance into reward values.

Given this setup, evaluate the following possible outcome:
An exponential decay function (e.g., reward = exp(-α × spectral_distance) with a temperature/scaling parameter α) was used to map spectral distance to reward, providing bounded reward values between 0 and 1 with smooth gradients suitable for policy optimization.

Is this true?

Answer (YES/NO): NO